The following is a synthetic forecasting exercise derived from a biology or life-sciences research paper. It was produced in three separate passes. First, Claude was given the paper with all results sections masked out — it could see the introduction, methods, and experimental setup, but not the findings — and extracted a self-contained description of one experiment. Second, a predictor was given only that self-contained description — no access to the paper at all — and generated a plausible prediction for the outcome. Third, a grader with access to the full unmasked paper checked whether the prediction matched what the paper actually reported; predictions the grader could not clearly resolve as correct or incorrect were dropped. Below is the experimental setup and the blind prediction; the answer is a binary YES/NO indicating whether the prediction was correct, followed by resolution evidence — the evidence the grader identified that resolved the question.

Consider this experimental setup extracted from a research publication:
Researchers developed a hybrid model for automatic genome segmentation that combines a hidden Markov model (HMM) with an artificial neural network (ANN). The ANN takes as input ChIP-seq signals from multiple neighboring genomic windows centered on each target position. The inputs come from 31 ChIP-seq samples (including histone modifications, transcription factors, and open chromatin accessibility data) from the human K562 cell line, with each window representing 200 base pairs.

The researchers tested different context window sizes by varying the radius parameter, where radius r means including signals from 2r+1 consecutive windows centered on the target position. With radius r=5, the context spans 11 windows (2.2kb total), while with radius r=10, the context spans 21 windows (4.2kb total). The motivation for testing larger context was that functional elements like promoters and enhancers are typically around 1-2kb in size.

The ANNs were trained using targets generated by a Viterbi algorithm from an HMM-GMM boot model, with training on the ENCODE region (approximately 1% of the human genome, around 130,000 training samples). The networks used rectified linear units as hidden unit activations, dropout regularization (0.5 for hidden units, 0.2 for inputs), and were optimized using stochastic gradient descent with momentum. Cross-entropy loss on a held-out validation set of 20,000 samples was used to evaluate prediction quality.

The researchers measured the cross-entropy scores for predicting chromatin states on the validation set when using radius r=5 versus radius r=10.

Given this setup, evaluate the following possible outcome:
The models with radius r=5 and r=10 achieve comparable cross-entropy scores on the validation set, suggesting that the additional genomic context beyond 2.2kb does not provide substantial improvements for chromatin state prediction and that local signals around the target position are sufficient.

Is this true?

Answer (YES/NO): NO